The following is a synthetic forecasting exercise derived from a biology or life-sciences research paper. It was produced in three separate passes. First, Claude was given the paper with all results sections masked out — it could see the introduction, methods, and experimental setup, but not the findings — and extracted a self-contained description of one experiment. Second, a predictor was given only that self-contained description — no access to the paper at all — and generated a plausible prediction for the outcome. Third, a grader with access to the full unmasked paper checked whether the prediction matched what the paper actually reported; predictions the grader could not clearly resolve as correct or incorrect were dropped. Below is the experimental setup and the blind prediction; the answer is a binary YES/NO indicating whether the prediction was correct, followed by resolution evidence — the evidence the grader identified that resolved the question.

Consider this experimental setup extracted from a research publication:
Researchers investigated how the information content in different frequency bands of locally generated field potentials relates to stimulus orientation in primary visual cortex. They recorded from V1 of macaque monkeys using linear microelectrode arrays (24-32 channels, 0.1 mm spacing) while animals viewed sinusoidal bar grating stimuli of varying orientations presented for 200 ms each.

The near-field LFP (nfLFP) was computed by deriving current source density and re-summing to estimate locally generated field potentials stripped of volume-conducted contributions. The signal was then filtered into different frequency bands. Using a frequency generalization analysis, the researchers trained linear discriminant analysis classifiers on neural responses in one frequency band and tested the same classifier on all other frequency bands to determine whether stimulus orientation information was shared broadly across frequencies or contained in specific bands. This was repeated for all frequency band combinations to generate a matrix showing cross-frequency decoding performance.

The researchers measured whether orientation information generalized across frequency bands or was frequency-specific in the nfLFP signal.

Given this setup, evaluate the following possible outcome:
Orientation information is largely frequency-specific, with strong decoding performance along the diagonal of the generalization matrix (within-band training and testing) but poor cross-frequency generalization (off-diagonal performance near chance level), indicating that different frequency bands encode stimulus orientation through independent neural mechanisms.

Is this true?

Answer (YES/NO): NO